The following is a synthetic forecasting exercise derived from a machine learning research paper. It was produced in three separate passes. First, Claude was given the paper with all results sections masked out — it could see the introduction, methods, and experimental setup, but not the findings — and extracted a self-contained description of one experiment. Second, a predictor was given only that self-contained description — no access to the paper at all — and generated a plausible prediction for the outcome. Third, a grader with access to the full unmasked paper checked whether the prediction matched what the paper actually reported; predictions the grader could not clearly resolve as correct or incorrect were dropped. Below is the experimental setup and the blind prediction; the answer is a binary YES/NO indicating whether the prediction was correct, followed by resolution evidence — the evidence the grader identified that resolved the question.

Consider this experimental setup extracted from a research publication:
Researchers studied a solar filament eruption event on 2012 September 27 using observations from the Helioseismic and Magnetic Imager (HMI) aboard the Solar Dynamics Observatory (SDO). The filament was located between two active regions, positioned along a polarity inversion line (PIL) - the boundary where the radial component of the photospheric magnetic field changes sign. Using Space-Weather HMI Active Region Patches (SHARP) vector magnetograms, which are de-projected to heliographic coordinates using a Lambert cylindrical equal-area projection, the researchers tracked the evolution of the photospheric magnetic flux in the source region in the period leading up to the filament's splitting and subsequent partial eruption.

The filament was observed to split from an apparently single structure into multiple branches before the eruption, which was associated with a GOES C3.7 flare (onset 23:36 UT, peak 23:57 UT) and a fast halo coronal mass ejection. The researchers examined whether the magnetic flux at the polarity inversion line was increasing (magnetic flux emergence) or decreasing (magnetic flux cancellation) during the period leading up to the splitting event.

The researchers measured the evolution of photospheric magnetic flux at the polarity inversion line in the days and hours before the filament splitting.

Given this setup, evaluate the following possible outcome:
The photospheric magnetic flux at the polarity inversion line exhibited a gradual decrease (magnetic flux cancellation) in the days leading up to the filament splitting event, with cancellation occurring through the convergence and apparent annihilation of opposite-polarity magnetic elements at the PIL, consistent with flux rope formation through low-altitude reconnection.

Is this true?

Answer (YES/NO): YES